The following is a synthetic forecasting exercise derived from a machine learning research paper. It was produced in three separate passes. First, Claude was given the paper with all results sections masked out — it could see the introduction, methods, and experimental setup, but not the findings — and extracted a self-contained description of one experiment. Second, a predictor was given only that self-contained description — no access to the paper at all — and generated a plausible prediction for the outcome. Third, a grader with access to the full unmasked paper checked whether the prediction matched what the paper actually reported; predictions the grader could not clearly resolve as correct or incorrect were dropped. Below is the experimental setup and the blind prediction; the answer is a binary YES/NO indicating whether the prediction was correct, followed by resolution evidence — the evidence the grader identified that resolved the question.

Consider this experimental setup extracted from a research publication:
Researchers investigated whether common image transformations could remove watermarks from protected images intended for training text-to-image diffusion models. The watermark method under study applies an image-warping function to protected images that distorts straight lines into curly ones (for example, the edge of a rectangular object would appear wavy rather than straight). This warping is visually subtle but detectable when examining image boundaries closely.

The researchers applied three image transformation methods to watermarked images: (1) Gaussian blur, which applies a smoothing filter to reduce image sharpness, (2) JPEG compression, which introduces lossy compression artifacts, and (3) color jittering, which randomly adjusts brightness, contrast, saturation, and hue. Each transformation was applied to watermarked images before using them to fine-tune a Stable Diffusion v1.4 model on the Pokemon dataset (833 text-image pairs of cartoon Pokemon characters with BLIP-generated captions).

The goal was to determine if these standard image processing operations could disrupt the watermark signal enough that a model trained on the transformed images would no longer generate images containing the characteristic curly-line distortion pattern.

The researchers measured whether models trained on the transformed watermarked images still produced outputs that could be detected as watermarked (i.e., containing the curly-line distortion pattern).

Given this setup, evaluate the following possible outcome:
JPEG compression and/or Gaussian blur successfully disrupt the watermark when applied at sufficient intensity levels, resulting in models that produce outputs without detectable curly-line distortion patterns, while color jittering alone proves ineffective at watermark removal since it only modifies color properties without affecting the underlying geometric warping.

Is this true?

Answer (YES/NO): NO